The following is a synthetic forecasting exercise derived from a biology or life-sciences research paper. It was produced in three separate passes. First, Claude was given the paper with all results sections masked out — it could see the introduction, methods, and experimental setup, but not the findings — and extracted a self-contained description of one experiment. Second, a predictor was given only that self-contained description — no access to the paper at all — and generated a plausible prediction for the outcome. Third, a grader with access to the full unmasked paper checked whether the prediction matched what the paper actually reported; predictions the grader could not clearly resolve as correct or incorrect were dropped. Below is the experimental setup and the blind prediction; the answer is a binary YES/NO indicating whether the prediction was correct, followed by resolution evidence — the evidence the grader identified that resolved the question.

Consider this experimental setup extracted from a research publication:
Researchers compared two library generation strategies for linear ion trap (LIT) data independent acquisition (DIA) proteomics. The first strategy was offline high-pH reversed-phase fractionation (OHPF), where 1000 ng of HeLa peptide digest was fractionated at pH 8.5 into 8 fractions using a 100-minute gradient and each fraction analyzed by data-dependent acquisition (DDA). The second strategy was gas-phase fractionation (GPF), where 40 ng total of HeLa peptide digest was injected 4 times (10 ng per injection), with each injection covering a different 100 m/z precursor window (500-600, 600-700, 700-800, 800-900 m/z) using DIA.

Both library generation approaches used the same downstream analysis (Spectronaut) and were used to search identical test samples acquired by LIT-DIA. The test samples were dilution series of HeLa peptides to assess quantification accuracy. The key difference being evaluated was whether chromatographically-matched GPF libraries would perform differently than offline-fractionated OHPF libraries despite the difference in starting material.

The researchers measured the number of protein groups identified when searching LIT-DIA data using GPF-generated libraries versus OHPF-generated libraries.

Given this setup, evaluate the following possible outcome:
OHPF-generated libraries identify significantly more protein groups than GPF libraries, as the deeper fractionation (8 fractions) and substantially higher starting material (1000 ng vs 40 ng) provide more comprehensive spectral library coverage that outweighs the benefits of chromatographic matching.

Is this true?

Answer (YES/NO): NO